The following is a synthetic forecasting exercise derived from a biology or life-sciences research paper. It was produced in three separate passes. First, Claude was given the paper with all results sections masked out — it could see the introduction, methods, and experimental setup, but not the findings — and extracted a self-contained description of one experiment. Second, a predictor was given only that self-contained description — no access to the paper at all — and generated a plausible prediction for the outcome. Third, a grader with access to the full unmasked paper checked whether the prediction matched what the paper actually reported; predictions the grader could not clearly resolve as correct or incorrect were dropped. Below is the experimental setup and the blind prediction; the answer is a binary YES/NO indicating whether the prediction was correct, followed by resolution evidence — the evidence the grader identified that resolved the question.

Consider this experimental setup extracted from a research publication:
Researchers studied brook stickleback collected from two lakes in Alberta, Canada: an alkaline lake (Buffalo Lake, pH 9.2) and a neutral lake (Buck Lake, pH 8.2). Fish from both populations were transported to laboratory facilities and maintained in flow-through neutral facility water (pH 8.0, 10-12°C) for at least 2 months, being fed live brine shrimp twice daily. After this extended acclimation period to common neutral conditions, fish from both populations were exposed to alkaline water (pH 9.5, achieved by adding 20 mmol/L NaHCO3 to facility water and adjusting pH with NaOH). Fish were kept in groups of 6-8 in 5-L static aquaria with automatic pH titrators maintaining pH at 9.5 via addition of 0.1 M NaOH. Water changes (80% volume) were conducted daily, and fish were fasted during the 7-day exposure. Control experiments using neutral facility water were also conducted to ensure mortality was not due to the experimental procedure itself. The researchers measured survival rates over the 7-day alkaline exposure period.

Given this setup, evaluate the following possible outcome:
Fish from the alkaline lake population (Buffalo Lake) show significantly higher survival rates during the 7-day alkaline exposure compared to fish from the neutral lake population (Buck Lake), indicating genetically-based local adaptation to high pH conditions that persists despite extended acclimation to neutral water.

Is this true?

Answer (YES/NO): NO